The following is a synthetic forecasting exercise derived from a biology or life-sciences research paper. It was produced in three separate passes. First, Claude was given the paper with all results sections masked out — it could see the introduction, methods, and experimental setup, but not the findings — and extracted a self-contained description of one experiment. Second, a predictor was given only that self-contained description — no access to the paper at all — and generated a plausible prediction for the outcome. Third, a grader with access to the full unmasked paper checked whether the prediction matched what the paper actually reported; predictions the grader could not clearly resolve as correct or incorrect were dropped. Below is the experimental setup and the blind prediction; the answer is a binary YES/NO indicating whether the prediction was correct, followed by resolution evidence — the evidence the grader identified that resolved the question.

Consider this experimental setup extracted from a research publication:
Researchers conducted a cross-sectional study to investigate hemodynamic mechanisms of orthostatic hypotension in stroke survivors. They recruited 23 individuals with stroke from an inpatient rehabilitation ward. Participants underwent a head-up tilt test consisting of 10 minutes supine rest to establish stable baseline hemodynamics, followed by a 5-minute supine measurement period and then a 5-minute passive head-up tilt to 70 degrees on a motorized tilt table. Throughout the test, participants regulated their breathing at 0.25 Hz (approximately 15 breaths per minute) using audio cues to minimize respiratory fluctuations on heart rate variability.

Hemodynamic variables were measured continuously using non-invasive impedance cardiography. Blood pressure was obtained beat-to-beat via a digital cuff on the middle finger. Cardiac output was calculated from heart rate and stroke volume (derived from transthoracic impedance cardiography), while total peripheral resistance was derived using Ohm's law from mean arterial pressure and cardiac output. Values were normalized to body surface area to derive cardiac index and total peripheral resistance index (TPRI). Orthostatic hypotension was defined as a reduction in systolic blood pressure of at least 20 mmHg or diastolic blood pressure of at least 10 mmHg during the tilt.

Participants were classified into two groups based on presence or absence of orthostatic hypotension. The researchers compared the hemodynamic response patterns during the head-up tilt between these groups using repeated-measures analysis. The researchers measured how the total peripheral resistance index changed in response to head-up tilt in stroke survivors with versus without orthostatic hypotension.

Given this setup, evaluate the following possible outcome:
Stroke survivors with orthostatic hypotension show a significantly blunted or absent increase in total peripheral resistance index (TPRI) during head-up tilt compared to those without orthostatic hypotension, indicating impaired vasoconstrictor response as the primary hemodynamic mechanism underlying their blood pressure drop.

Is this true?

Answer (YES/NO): NO